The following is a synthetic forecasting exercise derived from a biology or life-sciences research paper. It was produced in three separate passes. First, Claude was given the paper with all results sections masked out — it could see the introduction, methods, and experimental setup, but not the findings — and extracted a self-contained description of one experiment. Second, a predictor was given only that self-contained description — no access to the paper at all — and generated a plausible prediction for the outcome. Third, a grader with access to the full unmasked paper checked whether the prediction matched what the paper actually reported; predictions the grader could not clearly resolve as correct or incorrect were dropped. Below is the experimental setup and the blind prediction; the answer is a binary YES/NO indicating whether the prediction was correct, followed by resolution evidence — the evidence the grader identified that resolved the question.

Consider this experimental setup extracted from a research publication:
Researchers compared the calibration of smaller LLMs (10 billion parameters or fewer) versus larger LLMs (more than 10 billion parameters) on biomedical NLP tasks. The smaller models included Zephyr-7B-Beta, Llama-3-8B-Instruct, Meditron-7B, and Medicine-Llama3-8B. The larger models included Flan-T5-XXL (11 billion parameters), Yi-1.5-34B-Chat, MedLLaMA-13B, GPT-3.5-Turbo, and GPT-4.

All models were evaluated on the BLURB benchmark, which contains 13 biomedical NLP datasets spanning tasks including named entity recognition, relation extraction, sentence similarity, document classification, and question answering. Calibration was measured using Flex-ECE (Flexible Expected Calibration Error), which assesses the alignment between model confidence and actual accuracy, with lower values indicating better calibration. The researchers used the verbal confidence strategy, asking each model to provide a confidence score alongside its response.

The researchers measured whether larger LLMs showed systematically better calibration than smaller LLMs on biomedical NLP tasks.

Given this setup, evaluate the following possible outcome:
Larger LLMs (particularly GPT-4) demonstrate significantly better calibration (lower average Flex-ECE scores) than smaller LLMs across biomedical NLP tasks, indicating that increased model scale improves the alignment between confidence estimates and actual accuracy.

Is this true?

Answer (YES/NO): NO